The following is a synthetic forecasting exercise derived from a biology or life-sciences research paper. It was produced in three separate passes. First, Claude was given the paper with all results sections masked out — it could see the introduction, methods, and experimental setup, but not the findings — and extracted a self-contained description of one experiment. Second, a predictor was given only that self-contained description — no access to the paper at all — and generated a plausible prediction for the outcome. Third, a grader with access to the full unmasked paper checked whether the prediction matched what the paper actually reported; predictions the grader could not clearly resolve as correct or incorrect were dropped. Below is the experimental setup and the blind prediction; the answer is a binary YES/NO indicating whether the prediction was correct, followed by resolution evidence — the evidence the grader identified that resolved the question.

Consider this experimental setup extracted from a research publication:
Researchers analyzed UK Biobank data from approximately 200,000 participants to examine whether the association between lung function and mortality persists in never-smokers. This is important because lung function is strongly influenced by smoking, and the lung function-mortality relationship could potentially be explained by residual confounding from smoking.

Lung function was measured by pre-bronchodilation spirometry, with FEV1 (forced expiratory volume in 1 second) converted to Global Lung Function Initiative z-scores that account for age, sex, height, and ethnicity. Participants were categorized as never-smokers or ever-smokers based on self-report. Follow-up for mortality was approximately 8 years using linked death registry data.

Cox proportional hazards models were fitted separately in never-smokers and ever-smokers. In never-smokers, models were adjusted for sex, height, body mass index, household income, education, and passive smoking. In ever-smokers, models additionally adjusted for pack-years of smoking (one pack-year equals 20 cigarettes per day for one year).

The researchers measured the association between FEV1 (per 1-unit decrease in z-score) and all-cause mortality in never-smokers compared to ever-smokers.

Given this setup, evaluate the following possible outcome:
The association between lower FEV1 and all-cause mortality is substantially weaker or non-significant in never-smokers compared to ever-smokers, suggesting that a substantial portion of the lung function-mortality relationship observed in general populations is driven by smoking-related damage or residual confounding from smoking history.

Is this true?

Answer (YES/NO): NO